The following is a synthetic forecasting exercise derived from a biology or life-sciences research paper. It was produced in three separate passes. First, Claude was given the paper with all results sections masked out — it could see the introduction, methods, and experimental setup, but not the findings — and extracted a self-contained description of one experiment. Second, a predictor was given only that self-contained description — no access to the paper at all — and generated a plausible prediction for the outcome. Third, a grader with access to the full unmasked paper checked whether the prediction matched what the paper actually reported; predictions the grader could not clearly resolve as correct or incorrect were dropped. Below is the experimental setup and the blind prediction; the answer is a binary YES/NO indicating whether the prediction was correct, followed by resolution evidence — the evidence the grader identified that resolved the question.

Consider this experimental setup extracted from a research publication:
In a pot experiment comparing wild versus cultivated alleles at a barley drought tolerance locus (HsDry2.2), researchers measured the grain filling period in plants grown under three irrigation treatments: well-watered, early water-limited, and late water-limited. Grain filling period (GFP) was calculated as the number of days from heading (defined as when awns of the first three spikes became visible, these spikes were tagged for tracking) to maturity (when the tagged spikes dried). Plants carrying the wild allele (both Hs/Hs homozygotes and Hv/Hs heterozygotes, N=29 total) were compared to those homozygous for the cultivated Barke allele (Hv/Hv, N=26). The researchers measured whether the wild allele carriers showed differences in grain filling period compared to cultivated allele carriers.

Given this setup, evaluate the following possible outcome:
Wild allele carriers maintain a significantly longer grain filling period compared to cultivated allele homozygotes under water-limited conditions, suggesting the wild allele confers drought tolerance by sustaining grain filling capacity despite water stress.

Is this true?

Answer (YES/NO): NO